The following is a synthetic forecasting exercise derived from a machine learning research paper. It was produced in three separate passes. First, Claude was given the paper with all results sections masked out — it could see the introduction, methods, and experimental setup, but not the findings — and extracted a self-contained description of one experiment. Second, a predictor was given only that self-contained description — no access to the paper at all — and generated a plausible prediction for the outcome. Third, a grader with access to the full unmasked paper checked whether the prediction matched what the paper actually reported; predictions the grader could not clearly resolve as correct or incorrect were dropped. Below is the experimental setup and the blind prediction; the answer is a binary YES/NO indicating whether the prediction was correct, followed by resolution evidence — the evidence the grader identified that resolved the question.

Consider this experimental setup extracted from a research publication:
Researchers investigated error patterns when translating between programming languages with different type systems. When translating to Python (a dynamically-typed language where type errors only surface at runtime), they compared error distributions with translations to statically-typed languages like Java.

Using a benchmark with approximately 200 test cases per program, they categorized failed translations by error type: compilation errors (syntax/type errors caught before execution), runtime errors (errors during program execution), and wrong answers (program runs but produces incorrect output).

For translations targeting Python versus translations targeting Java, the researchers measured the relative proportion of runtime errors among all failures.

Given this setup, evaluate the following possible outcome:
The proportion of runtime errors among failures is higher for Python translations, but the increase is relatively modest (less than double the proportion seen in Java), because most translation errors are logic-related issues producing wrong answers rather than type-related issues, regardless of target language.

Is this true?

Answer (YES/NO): NO